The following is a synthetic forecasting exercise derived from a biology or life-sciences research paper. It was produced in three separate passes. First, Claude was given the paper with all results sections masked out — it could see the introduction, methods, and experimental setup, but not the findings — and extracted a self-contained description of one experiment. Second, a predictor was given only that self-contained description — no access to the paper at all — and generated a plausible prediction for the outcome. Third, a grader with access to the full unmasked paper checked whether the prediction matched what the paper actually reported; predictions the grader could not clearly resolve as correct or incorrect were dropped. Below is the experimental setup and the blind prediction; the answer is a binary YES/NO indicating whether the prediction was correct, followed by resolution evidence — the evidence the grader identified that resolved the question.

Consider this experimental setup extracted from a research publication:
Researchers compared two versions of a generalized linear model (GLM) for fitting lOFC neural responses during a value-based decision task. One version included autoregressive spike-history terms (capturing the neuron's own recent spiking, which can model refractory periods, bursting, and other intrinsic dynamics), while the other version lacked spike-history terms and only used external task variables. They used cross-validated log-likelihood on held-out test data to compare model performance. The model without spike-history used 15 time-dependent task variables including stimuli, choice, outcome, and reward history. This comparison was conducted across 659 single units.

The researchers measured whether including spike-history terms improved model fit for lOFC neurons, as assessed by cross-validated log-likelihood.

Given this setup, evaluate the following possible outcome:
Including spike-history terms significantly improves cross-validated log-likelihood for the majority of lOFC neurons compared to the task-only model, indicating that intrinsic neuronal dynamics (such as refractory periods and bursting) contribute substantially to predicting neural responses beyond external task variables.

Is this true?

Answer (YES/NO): NO